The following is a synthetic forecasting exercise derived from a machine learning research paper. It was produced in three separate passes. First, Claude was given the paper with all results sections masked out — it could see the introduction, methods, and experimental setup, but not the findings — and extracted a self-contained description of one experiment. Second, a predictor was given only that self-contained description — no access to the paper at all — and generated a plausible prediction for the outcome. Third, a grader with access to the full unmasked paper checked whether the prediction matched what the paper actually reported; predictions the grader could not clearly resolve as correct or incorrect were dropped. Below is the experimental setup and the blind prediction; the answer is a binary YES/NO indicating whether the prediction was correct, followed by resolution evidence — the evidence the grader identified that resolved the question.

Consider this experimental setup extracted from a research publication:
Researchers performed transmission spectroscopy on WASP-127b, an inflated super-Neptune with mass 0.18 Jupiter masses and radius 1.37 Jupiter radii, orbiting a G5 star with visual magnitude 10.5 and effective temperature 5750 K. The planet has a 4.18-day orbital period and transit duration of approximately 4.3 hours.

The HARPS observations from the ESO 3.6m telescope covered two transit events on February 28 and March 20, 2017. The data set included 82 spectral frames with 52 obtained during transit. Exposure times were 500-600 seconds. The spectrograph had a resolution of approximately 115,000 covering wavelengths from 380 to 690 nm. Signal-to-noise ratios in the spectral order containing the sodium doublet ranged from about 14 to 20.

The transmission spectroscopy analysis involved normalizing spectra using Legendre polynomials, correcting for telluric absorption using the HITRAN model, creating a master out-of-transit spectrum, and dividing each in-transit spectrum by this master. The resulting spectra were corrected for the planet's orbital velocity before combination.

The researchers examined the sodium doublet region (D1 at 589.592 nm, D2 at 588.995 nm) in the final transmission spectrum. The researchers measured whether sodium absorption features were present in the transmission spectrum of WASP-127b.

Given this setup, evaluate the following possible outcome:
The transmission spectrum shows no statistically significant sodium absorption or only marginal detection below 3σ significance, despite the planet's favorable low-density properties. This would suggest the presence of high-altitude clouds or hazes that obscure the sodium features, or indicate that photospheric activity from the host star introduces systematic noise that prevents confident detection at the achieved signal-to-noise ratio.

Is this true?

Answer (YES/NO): NO